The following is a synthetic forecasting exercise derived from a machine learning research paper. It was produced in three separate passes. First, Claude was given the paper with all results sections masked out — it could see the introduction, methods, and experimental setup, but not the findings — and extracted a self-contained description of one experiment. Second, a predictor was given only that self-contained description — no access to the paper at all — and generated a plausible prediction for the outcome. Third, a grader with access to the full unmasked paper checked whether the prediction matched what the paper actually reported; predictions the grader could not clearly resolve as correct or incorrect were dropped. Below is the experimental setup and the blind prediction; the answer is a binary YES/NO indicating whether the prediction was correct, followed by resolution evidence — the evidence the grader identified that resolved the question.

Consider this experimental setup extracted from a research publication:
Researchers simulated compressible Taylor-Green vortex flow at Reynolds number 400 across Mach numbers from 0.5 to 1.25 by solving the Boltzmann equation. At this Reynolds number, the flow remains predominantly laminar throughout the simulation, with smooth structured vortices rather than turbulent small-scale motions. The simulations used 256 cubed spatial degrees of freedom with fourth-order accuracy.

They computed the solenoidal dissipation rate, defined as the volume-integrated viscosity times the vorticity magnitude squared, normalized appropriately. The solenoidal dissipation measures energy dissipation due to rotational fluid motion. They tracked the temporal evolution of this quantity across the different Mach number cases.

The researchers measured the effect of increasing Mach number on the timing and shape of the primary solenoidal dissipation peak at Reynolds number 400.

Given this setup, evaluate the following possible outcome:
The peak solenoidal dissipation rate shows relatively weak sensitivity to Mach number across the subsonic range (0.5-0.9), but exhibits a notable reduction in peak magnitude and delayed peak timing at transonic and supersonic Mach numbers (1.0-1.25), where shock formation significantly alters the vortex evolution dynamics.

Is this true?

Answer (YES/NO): NO